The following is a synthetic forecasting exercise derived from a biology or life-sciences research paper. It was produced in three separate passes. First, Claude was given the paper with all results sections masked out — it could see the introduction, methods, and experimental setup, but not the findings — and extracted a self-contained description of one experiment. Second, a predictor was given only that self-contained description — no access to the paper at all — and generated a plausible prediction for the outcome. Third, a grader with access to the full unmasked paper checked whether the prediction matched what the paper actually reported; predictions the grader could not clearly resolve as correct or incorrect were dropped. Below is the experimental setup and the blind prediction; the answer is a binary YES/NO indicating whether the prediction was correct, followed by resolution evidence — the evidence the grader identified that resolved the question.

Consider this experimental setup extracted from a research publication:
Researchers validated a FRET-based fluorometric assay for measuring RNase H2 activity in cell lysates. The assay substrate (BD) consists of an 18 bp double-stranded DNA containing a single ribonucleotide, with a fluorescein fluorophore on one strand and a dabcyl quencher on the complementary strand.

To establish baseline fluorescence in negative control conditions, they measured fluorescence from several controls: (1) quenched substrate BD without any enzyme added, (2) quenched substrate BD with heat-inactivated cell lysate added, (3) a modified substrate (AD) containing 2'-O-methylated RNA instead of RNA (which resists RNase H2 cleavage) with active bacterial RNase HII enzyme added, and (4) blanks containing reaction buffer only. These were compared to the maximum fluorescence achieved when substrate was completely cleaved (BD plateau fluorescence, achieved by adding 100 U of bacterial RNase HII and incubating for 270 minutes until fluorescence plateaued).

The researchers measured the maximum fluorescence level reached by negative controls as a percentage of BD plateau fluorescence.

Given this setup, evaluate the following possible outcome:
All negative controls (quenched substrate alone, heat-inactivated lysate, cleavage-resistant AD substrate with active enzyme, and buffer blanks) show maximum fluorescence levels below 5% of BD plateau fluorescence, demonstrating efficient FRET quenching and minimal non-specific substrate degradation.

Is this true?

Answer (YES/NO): NO